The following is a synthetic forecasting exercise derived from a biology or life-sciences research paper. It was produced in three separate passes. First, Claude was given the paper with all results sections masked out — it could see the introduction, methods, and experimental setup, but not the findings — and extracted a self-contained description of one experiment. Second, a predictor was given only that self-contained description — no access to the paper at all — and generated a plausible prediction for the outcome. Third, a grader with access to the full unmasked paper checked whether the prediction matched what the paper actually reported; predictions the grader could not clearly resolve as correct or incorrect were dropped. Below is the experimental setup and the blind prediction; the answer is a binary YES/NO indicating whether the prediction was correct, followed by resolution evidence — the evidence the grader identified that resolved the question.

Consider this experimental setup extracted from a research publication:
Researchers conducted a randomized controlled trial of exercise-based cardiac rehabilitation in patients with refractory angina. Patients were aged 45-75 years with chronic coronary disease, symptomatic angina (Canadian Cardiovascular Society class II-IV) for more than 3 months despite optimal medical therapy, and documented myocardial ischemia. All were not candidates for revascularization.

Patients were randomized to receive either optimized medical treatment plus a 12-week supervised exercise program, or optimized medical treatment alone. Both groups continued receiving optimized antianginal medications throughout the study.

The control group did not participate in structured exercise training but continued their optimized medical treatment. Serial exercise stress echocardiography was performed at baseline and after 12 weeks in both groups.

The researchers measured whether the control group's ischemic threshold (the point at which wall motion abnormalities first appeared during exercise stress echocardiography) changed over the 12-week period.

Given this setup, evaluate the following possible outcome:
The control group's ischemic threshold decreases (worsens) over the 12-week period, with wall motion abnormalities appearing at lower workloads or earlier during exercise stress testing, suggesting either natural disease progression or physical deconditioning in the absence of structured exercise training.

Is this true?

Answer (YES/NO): YES